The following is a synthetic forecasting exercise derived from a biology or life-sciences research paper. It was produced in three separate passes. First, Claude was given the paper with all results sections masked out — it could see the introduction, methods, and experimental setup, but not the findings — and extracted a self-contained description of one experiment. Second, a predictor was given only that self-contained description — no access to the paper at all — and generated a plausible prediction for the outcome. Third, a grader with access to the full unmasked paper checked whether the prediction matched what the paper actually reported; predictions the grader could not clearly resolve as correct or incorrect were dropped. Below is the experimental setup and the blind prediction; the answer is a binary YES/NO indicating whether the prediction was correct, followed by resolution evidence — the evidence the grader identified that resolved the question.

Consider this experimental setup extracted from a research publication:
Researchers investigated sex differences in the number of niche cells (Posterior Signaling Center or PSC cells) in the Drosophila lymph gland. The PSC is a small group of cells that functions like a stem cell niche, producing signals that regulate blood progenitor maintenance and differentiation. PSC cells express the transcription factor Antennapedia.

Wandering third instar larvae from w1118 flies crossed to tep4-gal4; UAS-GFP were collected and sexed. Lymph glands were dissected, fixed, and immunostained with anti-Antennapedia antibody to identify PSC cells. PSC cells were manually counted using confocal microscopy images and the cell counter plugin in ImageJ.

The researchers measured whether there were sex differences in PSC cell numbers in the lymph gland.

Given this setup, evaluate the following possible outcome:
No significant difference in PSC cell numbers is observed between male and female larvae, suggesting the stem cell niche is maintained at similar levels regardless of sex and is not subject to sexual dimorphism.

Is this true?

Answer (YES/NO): NO